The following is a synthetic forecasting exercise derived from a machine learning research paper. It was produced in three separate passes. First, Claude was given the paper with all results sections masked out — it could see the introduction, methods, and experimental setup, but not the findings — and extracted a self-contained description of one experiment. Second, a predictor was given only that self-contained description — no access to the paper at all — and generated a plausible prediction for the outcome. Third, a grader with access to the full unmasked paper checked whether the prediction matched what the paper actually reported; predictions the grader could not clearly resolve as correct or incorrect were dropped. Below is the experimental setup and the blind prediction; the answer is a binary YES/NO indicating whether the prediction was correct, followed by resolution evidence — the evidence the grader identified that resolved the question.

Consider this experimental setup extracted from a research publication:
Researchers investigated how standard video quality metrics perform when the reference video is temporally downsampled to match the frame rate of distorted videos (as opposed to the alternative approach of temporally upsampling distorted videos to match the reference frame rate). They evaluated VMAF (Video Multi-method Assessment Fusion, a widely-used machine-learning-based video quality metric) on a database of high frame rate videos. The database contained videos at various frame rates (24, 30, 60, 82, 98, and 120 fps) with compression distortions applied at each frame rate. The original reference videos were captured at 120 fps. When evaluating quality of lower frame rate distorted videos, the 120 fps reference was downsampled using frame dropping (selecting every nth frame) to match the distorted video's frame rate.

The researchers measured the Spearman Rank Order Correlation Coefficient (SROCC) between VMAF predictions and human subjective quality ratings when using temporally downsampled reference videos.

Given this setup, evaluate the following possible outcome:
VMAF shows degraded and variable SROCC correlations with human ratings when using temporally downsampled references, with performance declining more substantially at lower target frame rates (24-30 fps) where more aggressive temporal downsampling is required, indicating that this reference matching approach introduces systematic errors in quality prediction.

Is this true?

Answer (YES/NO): YES